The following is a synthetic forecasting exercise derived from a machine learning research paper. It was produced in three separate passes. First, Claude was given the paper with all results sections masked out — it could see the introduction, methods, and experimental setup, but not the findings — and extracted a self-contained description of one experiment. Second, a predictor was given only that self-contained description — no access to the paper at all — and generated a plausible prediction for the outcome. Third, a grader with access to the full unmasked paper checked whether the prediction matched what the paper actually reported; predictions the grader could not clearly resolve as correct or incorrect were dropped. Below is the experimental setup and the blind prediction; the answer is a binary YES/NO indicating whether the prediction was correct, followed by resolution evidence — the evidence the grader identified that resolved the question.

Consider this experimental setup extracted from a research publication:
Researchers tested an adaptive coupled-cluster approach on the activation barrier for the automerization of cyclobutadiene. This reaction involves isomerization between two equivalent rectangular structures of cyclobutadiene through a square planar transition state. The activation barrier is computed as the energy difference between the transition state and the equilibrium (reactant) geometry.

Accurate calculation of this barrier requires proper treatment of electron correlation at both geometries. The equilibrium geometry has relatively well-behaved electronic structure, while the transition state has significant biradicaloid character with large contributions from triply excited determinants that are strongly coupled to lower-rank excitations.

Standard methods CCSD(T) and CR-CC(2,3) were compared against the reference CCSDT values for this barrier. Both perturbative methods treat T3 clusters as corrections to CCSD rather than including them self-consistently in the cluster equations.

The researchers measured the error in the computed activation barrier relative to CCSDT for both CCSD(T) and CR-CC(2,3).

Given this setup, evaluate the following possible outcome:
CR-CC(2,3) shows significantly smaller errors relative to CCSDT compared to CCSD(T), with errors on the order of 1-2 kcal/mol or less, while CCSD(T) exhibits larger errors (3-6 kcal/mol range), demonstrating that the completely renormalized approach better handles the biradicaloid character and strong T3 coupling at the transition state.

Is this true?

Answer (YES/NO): NO